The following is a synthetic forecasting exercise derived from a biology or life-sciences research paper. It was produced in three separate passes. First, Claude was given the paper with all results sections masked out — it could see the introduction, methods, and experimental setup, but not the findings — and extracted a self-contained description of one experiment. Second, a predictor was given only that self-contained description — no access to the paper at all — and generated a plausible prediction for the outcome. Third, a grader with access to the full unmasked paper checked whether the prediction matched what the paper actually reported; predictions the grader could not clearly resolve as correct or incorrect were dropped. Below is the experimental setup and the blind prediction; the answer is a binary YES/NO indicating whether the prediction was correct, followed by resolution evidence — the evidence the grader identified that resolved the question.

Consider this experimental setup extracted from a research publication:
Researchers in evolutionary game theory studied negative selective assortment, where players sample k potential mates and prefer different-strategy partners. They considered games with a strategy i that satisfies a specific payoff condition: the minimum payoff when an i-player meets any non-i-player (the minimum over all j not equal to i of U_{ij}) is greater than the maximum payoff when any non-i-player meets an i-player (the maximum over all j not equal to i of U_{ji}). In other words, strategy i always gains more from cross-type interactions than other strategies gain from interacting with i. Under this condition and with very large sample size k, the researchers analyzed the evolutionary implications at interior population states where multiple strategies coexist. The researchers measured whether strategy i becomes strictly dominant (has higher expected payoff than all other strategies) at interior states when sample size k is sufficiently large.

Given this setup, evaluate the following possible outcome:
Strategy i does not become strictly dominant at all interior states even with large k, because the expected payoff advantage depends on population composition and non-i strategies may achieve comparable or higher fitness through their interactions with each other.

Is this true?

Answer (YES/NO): YES